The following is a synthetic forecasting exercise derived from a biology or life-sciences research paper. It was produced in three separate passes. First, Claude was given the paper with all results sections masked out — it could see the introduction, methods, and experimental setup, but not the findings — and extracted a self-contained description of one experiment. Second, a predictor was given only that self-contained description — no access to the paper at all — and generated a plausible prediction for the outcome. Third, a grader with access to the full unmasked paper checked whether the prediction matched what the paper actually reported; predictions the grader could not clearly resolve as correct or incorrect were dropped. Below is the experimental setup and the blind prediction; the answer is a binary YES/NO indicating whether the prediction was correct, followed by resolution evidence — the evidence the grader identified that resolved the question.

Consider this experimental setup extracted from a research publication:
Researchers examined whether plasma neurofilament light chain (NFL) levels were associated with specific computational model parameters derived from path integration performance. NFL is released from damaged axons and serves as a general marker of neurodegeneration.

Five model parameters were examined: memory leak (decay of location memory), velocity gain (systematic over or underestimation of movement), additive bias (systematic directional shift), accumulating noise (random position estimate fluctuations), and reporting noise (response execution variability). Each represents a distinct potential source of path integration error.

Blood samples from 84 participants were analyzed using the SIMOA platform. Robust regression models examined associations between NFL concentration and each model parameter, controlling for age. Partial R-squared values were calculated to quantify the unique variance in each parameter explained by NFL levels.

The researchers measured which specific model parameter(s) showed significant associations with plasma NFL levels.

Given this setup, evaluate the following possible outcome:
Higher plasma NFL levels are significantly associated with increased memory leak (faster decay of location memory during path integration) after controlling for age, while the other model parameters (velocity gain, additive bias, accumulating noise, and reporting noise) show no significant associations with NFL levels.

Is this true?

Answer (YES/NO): NO